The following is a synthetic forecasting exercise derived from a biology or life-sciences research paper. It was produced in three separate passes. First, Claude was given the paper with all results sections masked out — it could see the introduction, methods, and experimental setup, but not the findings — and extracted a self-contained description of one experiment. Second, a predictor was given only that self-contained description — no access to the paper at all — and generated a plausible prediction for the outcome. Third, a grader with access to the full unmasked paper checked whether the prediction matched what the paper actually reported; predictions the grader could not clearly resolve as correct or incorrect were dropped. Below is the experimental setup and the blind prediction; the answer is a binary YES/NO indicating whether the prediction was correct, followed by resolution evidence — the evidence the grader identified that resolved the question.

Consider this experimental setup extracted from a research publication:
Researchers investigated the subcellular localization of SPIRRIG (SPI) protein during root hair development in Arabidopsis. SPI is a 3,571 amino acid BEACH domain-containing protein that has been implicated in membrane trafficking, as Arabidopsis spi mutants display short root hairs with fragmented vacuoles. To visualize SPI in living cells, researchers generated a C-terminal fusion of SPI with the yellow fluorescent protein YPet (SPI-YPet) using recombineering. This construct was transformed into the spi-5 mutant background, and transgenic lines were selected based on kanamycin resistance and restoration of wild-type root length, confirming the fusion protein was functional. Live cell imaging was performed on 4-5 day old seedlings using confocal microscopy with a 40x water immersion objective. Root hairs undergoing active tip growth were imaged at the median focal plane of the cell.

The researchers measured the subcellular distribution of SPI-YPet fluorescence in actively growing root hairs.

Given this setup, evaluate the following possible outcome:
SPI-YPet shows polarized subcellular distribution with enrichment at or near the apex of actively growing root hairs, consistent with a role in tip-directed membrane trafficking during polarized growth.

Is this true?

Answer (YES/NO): YES